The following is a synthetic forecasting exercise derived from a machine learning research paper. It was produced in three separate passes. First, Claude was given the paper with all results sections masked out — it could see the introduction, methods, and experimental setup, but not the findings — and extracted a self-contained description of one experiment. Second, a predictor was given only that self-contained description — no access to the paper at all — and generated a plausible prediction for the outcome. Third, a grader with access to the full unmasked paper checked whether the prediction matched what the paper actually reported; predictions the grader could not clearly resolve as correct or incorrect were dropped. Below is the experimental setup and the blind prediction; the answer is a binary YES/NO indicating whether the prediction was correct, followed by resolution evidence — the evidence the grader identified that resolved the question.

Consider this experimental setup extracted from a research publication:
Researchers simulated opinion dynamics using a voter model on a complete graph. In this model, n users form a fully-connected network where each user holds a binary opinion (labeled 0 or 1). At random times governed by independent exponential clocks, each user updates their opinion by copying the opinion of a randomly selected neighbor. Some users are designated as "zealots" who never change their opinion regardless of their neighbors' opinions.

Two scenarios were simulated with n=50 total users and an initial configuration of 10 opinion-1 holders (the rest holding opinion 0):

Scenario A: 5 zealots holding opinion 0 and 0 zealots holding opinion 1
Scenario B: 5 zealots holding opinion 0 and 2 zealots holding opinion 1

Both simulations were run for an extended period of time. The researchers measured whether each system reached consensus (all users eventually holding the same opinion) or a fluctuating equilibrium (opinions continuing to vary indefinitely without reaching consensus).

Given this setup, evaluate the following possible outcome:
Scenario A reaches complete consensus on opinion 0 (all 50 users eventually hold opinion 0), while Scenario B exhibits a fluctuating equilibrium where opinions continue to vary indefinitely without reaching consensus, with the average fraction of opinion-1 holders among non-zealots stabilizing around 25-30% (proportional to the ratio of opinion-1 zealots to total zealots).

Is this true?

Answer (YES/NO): YES